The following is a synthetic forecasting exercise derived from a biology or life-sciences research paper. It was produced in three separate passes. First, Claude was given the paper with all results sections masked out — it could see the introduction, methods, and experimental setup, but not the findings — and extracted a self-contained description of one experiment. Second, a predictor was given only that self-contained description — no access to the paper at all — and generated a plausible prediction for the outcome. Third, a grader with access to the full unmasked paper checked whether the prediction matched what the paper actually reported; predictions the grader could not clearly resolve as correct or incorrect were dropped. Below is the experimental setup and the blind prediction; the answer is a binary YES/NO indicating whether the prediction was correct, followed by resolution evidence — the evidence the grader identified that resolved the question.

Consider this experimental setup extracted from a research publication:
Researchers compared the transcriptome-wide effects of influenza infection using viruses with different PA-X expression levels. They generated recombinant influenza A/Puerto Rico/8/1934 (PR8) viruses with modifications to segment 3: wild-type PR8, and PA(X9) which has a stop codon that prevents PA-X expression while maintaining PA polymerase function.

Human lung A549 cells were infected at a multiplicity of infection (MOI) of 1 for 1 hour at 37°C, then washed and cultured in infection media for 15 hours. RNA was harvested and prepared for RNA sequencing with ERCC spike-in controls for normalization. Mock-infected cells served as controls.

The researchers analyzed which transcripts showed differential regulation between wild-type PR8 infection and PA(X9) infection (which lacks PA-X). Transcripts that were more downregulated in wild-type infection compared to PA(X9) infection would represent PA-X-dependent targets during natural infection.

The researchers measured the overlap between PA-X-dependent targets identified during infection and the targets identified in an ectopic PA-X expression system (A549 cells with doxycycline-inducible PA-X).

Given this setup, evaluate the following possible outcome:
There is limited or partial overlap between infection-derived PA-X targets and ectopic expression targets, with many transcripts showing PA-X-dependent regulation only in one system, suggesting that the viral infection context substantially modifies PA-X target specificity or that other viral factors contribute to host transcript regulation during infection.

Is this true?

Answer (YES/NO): NO